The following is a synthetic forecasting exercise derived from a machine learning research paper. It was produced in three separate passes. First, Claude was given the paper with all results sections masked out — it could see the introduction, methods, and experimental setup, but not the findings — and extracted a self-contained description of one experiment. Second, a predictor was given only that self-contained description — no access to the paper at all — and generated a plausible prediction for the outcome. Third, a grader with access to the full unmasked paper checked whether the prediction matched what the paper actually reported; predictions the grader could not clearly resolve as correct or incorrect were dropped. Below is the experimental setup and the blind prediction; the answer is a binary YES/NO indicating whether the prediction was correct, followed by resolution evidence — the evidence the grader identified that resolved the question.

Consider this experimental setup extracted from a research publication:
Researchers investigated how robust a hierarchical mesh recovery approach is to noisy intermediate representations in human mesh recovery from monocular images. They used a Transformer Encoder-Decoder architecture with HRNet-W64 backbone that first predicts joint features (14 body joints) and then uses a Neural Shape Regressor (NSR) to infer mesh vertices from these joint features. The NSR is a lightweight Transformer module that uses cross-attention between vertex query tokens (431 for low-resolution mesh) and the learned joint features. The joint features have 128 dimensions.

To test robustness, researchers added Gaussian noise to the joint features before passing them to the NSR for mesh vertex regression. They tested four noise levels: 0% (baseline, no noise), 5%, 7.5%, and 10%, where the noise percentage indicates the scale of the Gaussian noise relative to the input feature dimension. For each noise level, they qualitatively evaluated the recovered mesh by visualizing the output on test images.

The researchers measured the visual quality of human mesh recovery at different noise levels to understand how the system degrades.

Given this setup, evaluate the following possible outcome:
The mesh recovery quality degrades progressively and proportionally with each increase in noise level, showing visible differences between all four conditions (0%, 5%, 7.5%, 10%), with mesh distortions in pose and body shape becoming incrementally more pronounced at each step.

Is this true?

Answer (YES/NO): NO